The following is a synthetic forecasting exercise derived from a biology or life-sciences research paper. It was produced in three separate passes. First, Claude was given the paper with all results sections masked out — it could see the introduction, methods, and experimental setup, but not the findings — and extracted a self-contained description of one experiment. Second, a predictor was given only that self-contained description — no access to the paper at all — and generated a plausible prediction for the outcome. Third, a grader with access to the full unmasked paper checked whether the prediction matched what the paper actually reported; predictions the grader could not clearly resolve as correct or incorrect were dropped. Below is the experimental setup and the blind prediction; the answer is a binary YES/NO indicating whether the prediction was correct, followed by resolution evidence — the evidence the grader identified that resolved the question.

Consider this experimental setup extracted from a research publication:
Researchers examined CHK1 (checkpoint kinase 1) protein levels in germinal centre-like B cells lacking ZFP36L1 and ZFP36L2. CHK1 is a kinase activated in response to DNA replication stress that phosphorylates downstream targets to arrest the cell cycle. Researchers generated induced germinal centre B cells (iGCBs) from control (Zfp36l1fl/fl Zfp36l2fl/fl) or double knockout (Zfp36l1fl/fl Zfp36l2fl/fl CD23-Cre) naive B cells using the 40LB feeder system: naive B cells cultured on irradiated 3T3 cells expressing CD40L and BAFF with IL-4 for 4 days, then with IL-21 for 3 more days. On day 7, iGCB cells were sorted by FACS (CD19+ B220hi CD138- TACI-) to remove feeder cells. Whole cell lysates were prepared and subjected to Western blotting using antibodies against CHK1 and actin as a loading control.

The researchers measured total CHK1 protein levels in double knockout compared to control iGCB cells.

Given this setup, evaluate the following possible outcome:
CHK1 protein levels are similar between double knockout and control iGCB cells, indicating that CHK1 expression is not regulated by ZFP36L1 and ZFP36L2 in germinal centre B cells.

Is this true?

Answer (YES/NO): NO